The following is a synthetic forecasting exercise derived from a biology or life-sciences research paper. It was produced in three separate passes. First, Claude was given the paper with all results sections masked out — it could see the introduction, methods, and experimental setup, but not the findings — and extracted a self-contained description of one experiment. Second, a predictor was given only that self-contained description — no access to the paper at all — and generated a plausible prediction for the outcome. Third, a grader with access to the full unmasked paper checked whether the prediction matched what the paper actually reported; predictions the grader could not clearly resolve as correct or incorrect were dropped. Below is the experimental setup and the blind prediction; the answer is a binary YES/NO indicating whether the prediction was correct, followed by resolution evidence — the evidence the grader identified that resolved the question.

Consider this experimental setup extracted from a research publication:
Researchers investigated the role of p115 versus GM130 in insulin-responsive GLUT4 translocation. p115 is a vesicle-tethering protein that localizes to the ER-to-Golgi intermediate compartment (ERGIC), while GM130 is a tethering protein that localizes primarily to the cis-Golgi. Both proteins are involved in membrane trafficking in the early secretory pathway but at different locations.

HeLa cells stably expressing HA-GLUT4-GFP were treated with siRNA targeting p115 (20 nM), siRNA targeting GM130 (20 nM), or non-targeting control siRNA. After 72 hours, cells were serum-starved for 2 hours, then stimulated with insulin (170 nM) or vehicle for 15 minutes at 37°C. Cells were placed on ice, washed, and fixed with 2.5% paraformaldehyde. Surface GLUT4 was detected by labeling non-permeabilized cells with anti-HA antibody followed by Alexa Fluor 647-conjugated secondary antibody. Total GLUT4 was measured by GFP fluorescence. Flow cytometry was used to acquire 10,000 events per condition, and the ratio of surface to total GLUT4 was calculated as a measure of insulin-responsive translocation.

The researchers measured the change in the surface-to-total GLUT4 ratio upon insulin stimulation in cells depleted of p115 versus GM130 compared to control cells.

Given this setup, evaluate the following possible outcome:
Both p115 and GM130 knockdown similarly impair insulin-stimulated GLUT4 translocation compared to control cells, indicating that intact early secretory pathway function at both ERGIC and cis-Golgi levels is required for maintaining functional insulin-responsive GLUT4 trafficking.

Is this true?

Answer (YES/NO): NO